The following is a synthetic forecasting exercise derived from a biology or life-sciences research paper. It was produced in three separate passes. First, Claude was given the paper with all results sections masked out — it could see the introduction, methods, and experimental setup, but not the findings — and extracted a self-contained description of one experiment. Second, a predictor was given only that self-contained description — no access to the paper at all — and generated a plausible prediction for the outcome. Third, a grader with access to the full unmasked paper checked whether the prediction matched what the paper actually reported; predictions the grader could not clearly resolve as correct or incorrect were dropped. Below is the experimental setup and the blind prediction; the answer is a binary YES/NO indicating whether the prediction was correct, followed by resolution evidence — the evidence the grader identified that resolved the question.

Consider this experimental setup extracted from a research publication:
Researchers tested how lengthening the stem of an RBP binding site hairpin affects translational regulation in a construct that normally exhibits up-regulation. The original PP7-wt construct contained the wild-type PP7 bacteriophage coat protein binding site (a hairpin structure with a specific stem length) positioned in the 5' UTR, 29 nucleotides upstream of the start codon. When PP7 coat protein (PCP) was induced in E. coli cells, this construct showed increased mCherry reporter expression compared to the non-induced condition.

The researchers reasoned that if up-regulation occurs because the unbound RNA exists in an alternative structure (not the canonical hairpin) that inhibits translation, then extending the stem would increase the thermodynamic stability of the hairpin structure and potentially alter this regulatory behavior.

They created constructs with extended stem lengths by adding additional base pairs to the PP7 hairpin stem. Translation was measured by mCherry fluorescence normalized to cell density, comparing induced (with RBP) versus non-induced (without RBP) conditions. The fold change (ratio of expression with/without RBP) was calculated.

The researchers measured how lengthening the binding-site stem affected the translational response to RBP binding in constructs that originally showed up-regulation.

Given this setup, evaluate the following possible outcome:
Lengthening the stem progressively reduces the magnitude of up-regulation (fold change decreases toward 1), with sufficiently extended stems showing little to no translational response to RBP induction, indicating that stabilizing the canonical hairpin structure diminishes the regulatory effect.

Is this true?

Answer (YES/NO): NO